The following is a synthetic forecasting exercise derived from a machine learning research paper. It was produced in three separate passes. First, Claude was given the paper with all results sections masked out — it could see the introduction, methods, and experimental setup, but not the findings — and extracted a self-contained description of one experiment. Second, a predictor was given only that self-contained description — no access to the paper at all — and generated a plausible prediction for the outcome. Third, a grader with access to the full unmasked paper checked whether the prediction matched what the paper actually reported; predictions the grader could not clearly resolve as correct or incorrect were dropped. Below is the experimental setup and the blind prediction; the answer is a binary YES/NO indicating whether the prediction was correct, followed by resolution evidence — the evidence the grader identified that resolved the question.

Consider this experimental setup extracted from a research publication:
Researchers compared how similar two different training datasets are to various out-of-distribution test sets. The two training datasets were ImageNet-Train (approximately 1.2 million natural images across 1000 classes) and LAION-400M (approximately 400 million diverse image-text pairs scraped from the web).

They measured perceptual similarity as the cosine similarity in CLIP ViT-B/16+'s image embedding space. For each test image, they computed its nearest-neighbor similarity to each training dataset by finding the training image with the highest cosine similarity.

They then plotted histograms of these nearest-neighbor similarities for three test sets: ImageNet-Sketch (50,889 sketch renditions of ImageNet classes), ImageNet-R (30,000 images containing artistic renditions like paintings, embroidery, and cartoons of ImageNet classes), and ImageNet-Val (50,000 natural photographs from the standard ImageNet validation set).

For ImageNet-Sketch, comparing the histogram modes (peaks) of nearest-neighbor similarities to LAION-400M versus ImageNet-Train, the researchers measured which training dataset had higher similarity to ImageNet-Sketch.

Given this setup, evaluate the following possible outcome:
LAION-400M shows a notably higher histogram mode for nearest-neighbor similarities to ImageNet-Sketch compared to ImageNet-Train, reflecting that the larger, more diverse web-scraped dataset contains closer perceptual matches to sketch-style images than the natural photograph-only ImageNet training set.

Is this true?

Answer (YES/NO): YES